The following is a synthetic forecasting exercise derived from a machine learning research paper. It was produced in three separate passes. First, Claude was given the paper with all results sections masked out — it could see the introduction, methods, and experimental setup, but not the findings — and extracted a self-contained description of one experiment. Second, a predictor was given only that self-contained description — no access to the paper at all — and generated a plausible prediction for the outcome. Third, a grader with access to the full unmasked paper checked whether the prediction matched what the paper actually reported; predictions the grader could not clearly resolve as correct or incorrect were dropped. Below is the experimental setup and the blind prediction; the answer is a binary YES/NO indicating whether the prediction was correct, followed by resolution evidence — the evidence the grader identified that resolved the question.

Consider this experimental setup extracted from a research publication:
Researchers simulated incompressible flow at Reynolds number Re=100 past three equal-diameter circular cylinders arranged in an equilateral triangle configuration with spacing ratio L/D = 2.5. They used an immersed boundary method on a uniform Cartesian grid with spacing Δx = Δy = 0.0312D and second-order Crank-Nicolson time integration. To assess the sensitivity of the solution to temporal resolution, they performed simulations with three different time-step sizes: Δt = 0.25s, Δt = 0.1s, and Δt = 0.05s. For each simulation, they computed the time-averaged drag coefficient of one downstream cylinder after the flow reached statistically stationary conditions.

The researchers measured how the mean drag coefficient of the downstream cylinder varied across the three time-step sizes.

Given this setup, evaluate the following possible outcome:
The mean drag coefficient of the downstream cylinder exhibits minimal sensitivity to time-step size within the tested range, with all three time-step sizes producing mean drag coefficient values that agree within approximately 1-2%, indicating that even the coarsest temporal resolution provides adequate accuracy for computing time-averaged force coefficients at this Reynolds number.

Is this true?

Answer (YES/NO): YES